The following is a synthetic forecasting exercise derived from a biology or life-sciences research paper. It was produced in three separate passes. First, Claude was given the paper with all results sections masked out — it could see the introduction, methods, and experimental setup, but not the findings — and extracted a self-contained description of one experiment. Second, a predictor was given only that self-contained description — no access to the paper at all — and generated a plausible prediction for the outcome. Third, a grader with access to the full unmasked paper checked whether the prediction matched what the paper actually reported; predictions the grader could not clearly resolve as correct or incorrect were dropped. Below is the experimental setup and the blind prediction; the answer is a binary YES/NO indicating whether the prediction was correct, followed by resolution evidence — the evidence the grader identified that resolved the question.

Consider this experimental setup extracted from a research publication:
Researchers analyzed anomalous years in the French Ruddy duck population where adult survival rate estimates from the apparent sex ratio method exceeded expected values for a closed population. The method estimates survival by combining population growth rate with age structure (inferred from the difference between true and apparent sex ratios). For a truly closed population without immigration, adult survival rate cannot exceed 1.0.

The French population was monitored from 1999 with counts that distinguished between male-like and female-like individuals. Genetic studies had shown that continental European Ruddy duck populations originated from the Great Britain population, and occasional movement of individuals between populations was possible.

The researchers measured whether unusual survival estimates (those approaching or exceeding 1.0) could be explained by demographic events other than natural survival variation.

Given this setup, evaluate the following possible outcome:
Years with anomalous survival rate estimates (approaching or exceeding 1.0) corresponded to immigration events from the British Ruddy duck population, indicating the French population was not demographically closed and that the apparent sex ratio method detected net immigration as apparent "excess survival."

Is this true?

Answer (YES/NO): YES